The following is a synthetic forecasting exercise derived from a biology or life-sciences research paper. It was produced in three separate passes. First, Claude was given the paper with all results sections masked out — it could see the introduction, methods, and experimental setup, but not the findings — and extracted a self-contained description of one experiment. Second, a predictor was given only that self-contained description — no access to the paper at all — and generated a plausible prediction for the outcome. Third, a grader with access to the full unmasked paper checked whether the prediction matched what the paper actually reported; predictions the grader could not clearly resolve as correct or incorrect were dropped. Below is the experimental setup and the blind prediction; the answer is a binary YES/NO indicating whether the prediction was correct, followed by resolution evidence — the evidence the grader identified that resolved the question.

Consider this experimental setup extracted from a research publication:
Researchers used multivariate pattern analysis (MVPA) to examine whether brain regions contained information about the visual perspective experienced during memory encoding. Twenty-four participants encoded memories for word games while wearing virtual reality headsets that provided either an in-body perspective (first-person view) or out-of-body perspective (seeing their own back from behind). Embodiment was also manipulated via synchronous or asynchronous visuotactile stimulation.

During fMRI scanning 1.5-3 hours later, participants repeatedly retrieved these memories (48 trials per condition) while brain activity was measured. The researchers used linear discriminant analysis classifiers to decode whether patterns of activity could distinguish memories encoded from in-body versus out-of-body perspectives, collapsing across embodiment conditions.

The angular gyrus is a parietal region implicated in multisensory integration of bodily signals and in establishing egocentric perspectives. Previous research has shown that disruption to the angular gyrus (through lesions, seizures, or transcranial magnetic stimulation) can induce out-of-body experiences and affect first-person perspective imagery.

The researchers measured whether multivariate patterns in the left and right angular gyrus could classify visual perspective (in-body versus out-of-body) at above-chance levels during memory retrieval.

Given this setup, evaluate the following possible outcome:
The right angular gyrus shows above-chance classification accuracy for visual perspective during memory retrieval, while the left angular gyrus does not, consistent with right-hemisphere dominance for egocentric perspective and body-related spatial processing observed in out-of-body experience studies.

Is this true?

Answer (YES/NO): NO